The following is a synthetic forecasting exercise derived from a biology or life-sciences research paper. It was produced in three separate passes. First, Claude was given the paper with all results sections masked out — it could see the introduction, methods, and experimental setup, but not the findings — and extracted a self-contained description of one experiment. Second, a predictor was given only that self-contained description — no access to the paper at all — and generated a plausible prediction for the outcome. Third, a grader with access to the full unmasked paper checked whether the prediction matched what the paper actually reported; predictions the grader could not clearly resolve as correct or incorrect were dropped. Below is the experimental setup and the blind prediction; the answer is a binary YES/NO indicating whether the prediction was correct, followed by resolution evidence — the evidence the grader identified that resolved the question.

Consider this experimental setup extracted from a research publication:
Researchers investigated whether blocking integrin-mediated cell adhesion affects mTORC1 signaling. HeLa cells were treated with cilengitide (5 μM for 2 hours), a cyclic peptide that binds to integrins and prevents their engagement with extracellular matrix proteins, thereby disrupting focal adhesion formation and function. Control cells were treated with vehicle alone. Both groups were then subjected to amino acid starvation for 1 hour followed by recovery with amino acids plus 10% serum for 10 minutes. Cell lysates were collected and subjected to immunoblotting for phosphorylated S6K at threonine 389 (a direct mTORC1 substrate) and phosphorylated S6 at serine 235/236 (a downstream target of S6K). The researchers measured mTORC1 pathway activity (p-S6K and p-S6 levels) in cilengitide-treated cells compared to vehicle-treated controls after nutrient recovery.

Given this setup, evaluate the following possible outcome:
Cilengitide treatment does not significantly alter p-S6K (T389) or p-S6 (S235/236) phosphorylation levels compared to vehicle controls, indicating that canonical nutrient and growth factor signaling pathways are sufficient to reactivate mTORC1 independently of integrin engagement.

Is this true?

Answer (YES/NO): NO